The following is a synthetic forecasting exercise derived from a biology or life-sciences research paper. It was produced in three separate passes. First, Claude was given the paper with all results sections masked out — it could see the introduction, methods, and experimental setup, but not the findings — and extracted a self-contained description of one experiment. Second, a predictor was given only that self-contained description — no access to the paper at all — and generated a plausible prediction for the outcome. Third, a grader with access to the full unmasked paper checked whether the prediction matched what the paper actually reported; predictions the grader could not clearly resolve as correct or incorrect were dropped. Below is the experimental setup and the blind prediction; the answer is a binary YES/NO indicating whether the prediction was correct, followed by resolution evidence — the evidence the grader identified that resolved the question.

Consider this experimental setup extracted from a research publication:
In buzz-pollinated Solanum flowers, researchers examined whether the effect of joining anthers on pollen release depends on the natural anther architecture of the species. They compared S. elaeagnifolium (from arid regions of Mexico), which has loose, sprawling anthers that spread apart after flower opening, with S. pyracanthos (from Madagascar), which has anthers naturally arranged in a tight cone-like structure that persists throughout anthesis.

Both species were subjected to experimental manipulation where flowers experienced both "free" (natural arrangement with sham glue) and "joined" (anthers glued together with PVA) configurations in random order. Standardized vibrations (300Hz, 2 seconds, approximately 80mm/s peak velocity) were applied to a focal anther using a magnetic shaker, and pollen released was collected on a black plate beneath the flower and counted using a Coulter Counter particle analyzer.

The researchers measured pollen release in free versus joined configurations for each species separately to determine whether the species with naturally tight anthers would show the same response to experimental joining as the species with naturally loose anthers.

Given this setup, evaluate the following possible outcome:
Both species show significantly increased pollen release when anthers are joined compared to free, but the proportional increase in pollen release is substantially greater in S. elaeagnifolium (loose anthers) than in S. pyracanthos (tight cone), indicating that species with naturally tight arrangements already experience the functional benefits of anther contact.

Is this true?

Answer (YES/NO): NO